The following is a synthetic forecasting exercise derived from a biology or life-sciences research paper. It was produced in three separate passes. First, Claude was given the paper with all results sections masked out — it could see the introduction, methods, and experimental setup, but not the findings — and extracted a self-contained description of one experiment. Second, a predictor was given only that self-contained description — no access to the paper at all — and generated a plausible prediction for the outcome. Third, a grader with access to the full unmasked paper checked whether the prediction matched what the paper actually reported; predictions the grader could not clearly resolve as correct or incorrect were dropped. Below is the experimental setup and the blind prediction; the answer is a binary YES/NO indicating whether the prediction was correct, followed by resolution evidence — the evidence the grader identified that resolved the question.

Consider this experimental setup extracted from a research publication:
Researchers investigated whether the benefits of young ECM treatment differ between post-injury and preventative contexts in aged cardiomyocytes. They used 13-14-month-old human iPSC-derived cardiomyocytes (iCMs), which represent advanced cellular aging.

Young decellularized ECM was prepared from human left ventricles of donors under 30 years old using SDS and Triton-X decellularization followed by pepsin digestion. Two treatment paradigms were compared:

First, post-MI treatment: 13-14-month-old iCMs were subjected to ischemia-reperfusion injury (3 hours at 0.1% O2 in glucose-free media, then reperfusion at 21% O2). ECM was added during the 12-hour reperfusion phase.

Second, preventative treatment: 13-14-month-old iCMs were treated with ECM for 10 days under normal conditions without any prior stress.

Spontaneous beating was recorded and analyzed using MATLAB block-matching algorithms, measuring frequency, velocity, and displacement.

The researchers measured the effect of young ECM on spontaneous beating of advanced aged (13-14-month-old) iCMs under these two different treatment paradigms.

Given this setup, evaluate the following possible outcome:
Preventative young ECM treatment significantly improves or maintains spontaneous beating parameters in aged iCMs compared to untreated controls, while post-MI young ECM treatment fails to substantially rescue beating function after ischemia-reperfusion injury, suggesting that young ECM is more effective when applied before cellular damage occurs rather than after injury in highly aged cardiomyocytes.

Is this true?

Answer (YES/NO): NO